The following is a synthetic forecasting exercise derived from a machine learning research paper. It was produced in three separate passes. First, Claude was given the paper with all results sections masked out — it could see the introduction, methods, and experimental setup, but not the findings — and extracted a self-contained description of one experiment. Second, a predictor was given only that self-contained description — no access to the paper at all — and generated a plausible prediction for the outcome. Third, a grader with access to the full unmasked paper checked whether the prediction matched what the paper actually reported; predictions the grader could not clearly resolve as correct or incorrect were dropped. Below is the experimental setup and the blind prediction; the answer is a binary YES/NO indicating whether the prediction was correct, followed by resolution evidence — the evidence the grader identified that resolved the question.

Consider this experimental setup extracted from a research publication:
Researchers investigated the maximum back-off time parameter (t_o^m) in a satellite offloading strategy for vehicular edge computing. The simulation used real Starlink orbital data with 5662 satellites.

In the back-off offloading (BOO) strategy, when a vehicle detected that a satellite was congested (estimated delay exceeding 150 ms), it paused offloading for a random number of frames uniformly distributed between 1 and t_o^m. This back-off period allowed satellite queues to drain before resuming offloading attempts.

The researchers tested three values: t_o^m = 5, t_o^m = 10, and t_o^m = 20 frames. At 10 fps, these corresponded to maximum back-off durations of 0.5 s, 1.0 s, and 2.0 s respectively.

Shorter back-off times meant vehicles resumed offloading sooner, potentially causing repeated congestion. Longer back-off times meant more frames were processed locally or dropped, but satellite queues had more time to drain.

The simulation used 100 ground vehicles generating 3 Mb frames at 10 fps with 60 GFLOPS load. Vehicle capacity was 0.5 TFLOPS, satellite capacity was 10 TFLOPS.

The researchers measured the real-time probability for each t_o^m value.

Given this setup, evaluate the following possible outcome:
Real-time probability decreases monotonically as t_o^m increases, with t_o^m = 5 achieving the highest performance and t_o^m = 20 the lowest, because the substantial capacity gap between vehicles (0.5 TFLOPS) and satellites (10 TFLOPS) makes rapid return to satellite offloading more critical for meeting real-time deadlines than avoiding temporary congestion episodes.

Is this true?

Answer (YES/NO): NO